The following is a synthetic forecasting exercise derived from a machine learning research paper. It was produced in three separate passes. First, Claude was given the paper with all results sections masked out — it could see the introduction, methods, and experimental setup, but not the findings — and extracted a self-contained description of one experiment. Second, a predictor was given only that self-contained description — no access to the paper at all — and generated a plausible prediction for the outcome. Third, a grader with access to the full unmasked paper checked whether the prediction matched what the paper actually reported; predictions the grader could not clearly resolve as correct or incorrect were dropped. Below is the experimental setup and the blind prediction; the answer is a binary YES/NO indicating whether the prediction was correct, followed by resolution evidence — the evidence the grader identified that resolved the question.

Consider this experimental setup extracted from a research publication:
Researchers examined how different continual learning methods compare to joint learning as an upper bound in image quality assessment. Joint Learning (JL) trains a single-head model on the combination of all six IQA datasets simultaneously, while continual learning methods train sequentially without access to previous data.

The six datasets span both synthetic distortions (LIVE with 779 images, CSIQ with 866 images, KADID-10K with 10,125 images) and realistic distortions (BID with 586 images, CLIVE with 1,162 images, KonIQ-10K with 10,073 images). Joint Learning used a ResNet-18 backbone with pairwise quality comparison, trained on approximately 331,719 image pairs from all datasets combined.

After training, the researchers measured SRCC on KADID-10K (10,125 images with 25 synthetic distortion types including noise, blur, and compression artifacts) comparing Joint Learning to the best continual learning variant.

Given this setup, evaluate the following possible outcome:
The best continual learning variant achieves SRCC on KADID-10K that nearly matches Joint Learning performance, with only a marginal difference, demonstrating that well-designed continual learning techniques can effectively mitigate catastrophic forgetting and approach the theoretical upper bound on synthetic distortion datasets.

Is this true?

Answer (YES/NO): NO